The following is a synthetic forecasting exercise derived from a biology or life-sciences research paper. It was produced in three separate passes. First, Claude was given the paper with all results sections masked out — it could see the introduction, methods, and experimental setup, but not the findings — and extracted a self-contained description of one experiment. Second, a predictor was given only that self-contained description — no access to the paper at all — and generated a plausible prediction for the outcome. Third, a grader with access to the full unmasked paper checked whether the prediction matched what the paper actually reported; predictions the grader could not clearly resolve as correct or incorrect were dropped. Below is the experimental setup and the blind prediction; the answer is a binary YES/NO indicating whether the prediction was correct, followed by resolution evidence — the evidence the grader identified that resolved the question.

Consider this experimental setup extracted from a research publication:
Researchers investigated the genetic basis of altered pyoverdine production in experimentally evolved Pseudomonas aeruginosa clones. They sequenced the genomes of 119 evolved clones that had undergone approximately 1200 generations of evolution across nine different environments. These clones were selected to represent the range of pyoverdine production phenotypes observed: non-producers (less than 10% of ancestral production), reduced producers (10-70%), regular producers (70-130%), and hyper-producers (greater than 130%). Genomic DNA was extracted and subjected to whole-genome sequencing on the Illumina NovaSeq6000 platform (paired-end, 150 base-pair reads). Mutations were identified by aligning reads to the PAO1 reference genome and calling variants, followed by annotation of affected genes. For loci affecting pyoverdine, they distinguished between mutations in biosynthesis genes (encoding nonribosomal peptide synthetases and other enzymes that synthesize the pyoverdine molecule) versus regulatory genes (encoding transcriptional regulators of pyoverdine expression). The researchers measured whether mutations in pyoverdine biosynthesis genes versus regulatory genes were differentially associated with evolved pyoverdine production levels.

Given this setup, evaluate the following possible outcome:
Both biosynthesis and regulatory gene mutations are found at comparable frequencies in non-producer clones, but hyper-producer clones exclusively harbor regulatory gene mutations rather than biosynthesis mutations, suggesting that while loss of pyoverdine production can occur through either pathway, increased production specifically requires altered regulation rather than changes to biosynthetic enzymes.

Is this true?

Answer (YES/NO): NO